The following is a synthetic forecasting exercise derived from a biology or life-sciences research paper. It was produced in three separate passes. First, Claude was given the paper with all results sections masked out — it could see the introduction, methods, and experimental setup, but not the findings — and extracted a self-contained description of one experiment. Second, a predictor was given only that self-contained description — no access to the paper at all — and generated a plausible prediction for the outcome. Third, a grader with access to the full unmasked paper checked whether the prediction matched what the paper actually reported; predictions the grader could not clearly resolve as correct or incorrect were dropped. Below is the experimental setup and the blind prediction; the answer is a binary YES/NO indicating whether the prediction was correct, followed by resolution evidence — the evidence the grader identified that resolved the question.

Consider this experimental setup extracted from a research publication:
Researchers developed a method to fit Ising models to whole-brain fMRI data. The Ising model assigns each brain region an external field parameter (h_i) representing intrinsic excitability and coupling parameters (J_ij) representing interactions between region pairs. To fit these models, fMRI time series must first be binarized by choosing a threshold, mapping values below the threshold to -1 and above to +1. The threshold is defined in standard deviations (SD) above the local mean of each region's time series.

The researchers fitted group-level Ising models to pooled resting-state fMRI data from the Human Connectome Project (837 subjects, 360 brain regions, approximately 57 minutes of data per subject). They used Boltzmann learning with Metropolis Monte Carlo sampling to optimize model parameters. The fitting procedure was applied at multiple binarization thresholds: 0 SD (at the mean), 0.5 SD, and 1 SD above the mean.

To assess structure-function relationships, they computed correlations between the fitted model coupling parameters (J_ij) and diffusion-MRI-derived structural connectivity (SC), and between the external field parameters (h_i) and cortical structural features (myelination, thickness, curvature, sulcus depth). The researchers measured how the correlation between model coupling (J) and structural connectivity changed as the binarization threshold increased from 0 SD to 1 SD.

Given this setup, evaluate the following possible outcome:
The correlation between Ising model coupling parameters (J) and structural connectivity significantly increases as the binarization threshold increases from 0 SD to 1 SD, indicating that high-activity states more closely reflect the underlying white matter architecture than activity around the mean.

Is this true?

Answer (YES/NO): NO